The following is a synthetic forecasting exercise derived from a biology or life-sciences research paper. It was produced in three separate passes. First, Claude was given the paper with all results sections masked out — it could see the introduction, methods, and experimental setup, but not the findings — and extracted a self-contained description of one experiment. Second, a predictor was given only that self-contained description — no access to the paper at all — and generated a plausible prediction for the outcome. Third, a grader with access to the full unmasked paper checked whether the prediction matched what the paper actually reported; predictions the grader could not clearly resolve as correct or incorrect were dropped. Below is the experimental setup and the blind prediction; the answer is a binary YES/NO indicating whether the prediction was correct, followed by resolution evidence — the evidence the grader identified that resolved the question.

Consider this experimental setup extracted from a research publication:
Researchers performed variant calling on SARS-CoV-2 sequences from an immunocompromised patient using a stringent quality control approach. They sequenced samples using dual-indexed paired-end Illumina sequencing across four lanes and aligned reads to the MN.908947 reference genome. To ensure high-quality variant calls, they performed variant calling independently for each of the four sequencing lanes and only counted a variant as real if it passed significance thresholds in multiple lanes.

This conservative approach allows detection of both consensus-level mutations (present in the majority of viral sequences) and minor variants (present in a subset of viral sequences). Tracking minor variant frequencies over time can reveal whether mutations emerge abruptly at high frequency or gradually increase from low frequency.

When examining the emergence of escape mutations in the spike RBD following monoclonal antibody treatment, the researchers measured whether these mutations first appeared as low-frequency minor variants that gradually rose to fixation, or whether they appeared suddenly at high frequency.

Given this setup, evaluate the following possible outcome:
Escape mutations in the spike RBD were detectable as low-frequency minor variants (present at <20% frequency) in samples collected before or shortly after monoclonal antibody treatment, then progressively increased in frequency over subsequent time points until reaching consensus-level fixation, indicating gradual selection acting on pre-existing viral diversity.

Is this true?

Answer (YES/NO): NO